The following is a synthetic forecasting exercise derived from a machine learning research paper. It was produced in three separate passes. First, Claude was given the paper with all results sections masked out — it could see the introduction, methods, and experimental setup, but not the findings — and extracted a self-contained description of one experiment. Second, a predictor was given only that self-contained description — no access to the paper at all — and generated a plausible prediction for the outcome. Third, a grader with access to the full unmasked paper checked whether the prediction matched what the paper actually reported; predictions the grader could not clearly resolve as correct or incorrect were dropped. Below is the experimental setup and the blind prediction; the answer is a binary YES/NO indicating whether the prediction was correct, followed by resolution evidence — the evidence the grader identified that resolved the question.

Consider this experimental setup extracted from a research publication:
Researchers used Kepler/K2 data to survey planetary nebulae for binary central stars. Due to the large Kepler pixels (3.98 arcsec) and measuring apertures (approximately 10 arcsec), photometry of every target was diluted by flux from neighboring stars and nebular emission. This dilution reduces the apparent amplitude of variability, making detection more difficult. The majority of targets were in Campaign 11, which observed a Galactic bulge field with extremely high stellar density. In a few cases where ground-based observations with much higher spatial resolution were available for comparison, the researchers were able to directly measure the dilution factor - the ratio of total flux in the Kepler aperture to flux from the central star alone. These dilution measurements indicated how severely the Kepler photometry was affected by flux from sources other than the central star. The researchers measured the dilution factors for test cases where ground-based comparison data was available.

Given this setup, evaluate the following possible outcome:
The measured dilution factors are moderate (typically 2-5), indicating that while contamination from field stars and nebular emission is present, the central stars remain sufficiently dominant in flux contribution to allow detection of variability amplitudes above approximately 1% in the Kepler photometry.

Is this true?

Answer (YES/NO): NO